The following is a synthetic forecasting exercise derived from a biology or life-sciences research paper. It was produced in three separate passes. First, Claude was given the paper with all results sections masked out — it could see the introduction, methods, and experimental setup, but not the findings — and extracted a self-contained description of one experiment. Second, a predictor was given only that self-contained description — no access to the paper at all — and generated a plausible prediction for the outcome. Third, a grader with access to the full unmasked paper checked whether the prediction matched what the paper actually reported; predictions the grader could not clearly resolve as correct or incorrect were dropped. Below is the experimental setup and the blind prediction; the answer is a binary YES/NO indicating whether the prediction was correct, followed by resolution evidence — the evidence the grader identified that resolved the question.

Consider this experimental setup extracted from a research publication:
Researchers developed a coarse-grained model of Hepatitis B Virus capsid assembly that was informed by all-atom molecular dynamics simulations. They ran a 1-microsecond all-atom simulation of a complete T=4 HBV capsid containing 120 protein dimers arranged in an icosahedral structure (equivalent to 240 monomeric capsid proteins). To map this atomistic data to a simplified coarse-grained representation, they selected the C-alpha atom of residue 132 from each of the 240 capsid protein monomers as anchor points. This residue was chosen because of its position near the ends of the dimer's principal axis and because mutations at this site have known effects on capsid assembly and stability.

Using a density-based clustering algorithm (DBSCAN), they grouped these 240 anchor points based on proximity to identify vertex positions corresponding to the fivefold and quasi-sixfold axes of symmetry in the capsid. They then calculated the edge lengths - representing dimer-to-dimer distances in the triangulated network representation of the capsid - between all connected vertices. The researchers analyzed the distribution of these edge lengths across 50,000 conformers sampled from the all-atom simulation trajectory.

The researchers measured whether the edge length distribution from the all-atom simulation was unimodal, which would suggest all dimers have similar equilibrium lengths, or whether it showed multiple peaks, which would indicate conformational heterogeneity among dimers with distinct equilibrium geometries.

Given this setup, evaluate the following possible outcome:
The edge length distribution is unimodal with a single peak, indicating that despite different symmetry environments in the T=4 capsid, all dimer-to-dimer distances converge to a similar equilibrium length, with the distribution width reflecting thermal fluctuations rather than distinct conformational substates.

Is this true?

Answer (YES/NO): NO